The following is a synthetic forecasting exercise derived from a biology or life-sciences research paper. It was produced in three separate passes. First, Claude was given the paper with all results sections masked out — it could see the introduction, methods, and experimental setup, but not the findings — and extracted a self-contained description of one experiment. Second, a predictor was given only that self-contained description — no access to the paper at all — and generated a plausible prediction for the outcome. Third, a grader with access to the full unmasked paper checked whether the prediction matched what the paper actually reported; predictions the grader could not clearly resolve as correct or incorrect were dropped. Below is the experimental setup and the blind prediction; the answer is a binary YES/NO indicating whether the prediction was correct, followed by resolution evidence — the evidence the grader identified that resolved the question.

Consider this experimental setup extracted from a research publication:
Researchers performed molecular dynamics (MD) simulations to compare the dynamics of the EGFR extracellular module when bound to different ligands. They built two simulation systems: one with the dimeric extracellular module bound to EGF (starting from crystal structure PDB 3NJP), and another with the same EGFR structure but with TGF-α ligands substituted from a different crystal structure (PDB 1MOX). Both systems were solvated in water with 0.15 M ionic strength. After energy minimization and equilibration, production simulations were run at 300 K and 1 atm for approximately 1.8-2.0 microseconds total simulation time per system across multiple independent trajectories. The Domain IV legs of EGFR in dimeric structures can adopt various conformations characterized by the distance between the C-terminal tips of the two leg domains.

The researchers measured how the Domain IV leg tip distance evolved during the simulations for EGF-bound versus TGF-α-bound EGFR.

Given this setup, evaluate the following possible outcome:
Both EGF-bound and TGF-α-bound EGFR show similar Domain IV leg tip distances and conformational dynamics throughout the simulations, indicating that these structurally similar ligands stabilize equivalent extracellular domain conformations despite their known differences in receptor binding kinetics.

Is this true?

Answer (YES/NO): NO